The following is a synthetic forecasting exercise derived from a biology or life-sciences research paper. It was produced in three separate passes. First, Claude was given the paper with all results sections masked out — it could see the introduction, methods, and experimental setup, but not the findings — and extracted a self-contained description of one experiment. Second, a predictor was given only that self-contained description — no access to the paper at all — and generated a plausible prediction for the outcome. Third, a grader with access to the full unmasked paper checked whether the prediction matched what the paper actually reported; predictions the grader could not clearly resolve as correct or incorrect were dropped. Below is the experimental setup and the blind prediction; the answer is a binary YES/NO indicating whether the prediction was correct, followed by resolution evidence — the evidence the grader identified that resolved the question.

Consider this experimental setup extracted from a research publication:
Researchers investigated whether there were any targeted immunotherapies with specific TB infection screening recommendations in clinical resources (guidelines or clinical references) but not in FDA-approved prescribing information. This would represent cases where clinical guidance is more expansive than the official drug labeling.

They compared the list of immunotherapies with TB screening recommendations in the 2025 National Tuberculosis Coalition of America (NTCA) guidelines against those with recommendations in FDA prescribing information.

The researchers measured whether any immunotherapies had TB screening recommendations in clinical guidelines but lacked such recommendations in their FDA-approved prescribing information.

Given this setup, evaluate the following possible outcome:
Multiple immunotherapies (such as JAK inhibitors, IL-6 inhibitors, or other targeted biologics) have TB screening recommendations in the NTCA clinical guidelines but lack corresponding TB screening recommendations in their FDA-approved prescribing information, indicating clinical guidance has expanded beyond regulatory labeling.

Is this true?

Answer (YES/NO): YES